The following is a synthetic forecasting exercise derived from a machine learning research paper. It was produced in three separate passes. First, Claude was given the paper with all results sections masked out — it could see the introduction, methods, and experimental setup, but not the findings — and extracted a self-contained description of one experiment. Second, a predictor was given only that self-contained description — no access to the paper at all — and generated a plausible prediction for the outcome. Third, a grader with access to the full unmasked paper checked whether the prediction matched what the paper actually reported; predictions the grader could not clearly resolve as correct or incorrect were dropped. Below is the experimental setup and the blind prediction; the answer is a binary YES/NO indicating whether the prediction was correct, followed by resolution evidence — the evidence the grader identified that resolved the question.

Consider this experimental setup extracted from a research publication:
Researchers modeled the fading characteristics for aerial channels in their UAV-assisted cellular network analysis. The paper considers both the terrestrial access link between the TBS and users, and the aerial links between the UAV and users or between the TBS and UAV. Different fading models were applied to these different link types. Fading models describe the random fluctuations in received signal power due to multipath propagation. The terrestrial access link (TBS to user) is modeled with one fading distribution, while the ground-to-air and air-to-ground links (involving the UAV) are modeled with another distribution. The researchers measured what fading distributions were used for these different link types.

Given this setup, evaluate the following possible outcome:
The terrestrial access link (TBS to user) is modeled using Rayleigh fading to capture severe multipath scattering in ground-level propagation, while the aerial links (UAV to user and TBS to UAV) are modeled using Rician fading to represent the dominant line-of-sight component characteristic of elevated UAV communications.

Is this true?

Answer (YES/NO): NO